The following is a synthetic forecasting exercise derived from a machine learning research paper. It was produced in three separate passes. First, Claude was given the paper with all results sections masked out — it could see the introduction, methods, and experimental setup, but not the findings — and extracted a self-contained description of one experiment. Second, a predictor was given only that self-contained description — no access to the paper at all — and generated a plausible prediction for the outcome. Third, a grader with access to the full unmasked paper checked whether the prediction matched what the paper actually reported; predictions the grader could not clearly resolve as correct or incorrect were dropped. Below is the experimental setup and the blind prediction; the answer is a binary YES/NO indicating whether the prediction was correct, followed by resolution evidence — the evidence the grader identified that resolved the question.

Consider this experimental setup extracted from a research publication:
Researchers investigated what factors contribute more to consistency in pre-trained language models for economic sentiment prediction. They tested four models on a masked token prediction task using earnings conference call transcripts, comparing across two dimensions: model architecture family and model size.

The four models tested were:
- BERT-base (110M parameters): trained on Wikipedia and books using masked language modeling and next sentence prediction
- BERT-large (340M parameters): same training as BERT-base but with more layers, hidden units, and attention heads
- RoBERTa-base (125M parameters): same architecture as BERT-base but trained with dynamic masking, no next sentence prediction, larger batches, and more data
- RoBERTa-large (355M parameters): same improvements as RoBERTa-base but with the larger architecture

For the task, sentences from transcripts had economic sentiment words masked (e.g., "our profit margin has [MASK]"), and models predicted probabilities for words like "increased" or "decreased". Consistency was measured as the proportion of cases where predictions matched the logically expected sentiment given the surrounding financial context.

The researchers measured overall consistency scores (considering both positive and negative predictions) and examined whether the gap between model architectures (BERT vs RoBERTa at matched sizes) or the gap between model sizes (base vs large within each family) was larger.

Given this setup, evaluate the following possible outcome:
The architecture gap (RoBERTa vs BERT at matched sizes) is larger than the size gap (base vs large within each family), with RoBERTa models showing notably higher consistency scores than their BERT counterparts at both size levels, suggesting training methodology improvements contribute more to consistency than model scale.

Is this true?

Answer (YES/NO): YES